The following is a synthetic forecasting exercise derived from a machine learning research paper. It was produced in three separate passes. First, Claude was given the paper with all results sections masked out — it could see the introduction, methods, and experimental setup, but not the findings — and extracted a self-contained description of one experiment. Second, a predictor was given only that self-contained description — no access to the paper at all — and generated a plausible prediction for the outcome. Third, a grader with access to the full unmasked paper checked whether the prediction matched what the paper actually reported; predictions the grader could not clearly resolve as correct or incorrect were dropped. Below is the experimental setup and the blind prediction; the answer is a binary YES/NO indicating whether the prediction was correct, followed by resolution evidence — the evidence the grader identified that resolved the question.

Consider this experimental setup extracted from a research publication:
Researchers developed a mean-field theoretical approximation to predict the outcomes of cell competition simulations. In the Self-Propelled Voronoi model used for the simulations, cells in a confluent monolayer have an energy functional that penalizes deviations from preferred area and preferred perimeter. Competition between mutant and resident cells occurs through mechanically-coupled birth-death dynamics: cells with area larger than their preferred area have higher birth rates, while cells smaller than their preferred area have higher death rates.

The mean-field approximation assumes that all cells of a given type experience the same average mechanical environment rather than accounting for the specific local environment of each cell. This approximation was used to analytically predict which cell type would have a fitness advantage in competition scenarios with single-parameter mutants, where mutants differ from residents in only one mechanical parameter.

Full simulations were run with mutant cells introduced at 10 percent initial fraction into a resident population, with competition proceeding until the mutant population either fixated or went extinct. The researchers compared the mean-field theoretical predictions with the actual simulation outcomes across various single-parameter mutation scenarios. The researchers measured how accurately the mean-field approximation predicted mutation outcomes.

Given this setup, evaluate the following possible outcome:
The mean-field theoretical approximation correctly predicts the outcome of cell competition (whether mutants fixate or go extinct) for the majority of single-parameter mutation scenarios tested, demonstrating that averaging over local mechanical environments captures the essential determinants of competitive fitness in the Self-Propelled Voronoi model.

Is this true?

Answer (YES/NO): YES